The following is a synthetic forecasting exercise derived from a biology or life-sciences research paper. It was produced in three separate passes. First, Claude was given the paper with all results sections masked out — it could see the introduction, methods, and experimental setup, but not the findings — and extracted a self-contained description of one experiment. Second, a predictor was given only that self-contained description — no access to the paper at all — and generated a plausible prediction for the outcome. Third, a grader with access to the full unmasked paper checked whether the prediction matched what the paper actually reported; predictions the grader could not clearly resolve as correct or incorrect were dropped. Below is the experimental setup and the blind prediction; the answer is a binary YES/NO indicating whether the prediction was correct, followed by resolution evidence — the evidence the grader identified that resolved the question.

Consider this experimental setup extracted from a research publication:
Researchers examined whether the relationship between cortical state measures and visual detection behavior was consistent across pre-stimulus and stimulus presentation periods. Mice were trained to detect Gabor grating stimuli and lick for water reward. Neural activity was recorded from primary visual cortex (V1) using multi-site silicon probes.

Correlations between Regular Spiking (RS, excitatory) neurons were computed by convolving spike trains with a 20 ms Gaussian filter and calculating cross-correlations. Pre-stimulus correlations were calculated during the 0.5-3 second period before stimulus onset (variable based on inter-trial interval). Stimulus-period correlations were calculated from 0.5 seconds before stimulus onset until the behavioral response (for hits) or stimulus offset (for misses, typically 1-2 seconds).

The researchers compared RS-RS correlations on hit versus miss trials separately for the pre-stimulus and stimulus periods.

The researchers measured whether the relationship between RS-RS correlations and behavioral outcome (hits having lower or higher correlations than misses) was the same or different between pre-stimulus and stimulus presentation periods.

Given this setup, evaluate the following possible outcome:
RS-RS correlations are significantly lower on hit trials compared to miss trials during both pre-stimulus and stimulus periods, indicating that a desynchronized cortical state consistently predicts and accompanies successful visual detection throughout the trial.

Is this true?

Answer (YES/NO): NO